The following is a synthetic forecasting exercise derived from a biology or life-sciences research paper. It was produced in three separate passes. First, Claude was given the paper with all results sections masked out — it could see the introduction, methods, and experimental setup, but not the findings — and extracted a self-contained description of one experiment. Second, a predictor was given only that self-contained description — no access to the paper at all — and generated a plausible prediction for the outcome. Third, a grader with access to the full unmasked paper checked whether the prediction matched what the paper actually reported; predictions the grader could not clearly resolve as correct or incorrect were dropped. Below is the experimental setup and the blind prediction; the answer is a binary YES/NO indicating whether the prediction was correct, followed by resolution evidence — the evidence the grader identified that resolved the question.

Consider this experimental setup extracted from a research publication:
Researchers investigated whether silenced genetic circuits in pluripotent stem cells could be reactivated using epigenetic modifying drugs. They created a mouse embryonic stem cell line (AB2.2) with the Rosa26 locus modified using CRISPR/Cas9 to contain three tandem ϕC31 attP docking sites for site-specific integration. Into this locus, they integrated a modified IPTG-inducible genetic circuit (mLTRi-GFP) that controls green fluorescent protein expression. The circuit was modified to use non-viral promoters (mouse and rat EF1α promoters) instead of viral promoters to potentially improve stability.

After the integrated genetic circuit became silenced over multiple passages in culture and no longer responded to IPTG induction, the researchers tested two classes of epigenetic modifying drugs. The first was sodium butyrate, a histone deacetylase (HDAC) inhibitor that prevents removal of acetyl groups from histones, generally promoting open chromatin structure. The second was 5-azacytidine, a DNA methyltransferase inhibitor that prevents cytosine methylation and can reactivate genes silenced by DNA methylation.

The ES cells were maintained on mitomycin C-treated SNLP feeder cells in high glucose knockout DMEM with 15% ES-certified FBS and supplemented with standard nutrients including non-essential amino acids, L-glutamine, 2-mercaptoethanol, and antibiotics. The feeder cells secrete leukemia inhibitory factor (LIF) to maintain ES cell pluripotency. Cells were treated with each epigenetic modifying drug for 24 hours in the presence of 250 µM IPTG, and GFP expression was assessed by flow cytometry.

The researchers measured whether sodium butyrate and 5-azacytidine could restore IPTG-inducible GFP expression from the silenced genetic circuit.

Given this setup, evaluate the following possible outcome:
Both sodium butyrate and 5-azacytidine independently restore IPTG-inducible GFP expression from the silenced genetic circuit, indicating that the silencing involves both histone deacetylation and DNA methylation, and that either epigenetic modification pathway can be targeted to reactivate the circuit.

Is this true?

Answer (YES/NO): NO